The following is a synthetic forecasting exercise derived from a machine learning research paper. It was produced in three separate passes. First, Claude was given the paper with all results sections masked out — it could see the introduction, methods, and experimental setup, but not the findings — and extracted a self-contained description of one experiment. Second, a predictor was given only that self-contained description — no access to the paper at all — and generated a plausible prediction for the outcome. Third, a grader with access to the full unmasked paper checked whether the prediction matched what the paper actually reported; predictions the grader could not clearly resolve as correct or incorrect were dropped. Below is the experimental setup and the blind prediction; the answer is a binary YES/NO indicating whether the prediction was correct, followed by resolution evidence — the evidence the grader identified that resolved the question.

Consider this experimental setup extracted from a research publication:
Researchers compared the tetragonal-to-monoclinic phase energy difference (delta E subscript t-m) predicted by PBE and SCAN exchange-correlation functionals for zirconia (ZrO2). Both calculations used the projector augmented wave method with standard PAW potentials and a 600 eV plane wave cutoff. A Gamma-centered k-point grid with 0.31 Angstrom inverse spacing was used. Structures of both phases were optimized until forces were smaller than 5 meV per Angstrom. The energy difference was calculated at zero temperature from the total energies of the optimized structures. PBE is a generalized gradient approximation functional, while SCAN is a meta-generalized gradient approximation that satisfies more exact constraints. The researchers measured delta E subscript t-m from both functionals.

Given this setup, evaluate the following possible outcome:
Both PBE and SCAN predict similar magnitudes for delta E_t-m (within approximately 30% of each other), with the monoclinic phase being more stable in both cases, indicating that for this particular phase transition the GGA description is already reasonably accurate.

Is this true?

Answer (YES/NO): NO